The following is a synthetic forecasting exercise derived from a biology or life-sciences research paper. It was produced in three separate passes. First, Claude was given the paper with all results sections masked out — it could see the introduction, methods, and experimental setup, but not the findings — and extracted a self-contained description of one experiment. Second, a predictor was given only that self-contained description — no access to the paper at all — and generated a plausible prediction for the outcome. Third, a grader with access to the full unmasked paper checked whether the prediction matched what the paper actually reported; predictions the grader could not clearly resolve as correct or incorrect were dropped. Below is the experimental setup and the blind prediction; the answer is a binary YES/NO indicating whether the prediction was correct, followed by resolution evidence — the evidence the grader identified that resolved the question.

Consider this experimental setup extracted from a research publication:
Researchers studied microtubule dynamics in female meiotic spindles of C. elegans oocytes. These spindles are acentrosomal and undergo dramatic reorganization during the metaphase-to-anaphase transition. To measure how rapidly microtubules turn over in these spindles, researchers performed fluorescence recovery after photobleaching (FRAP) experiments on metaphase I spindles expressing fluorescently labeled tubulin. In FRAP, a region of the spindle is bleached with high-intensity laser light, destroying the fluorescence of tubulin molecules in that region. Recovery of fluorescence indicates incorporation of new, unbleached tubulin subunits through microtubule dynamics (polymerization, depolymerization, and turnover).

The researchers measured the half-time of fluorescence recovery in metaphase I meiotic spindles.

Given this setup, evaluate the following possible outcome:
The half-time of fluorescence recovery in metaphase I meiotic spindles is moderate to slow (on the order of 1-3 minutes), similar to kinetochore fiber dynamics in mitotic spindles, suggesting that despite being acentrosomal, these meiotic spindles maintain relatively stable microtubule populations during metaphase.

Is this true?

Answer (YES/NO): NO